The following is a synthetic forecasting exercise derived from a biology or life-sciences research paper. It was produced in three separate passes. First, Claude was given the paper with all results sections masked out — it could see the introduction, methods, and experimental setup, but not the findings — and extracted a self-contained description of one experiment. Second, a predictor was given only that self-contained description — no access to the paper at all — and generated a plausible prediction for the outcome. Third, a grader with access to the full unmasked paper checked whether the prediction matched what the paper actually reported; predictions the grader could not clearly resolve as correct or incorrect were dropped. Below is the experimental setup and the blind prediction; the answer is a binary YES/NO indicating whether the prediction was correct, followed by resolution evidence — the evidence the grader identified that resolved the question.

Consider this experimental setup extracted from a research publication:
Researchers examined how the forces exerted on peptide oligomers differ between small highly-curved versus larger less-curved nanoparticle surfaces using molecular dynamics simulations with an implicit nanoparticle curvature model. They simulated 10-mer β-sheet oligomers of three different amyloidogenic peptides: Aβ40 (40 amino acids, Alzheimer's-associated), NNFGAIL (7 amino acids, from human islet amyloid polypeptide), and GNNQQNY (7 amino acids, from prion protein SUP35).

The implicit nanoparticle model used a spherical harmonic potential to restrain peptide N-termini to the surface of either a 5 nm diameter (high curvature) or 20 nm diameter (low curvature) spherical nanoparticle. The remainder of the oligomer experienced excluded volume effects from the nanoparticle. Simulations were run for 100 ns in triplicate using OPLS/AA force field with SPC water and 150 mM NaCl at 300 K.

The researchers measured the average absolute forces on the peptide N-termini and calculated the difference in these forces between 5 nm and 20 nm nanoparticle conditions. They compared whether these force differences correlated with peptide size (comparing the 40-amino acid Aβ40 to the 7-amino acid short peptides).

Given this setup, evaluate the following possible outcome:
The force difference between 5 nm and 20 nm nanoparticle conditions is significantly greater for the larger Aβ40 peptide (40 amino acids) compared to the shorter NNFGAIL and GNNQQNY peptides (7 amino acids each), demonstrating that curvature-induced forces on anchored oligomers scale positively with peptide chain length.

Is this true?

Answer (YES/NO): NO